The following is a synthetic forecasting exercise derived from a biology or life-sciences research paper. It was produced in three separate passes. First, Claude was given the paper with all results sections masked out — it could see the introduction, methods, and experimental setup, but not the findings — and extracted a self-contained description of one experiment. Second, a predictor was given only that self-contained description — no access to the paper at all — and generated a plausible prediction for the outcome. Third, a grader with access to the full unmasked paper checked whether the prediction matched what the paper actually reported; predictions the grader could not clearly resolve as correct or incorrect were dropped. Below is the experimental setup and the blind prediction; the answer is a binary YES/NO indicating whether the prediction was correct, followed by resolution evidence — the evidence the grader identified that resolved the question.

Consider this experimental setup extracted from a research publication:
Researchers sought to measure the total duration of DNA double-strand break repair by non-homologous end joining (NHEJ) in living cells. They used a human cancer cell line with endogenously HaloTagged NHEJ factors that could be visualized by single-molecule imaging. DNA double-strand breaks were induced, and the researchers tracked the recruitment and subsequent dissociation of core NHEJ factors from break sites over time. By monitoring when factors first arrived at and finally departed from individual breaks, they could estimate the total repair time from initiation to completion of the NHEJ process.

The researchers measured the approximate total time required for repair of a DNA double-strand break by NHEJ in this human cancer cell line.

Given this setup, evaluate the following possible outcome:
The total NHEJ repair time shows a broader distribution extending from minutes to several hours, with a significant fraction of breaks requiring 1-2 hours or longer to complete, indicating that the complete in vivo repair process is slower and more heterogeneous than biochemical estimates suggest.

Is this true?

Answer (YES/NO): NO